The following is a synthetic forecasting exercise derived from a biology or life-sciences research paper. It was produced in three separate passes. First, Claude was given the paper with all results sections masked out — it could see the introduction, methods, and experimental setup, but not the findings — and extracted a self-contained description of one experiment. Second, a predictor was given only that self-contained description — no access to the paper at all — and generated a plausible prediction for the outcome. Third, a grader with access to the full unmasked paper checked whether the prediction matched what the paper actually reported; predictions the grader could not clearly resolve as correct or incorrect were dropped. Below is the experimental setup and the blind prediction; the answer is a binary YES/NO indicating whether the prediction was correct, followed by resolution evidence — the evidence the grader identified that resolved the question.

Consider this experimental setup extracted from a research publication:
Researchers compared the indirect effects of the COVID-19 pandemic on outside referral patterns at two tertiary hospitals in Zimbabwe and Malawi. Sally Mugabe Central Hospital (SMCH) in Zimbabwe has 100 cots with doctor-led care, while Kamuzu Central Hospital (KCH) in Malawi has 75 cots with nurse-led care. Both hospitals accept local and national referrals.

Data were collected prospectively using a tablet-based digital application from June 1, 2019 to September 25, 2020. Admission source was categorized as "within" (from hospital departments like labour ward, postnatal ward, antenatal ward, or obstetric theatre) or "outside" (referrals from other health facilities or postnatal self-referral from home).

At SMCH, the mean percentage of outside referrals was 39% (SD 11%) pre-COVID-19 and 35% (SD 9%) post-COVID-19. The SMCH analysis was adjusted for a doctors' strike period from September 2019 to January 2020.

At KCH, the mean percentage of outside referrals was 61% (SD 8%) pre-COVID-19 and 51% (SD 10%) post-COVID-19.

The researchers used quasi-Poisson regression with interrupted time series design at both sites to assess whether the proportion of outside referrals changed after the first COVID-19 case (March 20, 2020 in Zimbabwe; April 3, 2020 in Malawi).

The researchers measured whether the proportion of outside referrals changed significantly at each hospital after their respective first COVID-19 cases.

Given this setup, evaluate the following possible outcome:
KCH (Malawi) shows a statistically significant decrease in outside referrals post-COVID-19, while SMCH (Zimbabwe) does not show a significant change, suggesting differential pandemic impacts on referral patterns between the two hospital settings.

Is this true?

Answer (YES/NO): YES